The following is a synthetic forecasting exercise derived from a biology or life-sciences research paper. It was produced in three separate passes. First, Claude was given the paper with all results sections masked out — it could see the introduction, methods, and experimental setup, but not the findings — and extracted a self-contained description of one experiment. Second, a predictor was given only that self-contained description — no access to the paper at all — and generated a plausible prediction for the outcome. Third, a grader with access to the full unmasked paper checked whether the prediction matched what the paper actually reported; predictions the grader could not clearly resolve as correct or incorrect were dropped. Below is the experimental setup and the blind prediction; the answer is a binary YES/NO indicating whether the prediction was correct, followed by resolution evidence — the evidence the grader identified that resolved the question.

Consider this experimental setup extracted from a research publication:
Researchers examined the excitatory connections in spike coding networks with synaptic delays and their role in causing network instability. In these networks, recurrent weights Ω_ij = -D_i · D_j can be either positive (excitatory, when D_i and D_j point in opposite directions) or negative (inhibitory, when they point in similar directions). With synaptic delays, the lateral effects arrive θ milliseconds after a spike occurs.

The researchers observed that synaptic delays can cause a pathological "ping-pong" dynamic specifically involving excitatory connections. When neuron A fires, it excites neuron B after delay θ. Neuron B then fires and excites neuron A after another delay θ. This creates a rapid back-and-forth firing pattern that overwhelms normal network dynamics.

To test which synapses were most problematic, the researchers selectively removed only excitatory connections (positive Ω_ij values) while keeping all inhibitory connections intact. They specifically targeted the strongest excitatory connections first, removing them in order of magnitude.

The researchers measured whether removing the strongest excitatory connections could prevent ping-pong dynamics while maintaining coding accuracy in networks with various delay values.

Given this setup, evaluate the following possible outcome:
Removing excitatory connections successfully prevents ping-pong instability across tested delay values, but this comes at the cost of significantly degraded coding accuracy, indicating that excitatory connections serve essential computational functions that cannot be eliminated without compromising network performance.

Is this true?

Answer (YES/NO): NO